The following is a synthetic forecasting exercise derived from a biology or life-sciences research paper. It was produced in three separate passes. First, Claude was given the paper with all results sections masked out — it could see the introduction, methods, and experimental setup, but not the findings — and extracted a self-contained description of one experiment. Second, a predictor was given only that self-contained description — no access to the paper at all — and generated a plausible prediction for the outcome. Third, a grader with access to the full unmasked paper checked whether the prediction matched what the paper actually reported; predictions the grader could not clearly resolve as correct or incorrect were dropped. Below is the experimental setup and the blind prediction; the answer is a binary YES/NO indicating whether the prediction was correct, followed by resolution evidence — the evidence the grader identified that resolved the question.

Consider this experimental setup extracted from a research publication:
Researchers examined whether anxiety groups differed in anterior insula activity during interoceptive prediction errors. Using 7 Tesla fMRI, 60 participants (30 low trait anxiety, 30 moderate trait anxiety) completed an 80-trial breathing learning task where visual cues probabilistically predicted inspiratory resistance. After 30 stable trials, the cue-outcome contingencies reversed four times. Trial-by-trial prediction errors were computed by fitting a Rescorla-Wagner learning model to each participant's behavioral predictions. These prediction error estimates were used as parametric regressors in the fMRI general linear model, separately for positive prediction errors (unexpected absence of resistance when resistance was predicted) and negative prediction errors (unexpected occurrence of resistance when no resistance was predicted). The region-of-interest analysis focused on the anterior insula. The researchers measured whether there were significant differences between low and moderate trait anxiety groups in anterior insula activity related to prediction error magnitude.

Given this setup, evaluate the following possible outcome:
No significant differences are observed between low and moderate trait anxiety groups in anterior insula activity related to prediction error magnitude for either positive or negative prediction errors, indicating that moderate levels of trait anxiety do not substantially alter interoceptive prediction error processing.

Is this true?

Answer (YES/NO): YES